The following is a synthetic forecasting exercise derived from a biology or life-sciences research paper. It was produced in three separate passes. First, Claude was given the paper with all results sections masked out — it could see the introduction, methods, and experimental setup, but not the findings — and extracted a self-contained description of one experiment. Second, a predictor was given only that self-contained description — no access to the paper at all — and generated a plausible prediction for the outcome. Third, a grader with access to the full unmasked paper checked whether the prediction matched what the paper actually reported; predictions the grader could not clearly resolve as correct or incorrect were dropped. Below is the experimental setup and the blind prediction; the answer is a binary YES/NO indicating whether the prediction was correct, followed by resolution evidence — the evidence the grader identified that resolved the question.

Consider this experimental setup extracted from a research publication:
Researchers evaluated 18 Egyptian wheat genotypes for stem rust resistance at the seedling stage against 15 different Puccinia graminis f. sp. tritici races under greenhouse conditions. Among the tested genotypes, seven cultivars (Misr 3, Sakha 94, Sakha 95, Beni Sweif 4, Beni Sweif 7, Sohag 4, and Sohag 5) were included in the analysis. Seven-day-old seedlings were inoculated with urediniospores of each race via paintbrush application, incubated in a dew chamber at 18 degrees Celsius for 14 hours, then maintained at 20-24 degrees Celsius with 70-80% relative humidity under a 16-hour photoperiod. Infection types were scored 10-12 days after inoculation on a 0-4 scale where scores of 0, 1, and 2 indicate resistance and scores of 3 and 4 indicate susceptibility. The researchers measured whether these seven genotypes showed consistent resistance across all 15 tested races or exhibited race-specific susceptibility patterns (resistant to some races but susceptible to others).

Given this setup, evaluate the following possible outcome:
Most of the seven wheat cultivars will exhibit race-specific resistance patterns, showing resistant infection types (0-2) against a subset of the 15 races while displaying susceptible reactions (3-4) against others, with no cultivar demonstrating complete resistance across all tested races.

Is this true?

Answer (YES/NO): NO